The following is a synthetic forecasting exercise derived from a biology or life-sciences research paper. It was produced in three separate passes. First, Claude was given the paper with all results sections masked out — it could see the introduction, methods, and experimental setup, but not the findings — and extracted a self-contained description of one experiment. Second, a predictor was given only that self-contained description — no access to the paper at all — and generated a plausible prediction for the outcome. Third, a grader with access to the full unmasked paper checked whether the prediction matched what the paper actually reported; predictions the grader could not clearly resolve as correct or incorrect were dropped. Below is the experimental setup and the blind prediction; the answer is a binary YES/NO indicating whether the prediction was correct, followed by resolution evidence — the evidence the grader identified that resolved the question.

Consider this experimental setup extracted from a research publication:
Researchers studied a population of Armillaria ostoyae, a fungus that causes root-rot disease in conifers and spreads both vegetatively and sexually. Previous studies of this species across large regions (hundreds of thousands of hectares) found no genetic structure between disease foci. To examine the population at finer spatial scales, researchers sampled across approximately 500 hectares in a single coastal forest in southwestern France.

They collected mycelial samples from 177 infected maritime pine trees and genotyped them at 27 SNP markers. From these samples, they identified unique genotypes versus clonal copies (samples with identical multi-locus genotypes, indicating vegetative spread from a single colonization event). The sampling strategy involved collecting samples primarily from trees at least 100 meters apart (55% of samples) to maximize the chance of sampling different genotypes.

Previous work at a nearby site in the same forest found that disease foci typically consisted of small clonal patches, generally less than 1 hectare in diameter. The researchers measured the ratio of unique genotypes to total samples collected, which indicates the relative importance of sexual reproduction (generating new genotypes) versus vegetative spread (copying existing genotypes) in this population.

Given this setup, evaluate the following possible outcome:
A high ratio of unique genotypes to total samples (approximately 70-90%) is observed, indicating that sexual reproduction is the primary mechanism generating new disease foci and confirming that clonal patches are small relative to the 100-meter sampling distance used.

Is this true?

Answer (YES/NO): YES